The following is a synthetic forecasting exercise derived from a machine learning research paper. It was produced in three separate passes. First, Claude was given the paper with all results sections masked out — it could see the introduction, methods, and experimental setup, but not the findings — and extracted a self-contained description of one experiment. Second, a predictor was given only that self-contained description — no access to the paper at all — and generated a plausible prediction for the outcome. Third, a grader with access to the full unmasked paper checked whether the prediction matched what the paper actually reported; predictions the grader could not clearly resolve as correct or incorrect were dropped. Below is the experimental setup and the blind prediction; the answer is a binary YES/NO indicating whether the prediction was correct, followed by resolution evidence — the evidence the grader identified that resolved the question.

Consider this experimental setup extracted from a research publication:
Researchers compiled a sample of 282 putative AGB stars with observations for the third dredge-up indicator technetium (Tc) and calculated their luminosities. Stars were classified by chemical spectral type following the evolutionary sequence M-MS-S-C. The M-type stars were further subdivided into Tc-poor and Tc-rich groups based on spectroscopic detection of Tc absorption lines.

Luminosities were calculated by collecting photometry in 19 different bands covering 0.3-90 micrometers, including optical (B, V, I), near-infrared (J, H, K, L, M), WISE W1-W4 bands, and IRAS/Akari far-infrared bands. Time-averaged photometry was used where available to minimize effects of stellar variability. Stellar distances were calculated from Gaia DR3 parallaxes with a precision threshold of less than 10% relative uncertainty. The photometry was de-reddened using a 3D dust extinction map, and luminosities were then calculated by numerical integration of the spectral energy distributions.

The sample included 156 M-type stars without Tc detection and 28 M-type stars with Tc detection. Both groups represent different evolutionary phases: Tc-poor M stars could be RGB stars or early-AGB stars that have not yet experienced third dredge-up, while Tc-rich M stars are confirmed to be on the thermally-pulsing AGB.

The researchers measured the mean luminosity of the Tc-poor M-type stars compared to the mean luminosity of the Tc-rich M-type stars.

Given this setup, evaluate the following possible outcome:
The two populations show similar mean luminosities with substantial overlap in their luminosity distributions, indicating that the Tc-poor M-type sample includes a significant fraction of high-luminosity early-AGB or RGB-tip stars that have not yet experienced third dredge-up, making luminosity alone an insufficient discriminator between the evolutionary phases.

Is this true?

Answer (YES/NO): NO